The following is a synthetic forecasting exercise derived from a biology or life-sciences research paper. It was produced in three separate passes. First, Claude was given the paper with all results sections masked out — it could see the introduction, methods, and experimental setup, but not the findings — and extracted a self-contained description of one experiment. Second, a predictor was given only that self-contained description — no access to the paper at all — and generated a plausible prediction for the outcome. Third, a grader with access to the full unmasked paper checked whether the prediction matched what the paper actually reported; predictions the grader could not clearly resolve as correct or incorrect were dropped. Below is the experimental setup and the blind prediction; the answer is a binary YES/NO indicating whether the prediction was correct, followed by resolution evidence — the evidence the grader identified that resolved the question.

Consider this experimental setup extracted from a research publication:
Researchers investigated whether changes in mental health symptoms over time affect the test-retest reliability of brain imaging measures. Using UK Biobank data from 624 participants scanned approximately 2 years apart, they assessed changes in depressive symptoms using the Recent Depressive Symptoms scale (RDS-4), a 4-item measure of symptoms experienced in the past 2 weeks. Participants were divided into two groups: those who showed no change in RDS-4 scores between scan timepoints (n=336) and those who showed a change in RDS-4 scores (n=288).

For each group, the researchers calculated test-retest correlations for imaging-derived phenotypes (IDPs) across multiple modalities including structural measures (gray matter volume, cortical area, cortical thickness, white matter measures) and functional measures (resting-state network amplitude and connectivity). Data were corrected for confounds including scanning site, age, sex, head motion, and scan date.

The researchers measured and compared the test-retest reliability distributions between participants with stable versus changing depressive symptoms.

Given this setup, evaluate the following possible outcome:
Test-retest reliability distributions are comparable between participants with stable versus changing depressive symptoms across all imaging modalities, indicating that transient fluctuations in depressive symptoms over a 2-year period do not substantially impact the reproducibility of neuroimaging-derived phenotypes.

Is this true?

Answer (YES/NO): YES